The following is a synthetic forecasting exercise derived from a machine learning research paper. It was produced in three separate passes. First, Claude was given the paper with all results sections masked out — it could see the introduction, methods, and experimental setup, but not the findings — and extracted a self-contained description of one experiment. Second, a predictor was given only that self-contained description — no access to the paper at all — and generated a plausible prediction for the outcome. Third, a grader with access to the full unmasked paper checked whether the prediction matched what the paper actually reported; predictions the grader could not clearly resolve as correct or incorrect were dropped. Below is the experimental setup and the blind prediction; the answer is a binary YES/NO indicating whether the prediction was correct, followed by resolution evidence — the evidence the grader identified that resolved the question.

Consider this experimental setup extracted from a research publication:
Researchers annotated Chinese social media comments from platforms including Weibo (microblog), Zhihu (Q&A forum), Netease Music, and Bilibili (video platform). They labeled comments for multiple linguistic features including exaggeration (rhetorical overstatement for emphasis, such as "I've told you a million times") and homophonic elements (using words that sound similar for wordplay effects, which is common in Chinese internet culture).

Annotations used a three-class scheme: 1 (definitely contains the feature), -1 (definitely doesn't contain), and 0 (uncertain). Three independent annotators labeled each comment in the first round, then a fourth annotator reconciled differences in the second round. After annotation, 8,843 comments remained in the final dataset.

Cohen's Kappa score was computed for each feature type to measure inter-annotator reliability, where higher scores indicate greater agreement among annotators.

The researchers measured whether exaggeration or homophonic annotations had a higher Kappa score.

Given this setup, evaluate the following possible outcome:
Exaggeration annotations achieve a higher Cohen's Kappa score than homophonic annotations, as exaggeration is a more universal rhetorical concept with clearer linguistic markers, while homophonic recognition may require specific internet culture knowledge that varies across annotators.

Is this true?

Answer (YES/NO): YES